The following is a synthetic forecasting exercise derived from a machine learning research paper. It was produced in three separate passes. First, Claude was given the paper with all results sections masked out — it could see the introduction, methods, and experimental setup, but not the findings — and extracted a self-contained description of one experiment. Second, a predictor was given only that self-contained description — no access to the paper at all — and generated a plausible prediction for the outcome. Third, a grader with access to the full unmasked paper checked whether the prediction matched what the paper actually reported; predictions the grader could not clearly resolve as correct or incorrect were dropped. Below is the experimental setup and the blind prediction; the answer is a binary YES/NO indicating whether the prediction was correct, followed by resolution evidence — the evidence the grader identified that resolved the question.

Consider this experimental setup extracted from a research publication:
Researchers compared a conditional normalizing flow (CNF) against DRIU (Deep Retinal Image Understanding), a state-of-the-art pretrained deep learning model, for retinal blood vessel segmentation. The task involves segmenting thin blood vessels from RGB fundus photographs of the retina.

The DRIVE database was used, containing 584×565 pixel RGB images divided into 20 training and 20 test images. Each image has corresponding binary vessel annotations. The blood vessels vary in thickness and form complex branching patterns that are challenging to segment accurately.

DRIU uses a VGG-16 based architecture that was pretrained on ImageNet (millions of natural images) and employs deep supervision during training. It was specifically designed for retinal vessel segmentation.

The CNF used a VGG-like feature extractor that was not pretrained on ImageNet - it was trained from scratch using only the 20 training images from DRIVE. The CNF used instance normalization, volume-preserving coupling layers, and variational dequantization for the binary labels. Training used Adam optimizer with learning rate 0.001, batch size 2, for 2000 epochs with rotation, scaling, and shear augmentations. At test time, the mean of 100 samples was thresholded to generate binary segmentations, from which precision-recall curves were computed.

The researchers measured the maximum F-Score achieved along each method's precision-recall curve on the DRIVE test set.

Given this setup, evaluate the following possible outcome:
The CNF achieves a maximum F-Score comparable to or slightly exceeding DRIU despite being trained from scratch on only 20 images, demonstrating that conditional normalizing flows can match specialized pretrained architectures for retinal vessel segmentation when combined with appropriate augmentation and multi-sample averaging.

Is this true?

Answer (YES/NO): YES